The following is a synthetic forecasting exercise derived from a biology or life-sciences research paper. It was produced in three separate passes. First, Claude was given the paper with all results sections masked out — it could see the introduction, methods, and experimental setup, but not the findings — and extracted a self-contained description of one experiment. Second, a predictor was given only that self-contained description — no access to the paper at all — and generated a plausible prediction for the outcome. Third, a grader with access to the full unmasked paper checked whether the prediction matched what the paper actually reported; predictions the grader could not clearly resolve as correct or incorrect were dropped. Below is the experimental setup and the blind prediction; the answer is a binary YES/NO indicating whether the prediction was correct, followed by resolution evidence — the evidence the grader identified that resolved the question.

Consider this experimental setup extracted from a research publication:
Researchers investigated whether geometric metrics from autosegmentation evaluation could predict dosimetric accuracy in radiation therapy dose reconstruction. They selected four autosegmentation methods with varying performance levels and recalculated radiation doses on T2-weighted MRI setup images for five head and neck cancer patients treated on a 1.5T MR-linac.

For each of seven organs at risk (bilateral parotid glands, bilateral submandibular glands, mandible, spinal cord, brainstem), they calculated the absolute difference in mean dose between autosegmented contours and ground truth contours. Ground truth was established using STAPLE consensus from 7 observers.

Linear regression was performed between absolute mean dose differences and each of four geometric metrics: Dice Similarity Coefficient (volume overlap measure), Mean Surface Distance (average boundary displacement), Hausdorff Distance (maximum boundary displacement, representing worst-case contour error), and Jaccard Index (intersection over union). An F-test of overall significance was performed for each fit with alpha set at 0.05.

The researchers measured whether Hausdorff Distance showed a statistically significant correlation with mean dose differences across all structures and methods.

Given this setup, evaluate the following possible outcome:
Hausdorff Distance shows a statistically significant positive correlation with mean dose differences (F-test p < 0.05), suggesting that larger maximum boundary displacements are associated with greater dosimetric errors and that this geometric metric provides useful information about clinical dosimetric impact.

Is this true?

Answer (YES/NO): YES